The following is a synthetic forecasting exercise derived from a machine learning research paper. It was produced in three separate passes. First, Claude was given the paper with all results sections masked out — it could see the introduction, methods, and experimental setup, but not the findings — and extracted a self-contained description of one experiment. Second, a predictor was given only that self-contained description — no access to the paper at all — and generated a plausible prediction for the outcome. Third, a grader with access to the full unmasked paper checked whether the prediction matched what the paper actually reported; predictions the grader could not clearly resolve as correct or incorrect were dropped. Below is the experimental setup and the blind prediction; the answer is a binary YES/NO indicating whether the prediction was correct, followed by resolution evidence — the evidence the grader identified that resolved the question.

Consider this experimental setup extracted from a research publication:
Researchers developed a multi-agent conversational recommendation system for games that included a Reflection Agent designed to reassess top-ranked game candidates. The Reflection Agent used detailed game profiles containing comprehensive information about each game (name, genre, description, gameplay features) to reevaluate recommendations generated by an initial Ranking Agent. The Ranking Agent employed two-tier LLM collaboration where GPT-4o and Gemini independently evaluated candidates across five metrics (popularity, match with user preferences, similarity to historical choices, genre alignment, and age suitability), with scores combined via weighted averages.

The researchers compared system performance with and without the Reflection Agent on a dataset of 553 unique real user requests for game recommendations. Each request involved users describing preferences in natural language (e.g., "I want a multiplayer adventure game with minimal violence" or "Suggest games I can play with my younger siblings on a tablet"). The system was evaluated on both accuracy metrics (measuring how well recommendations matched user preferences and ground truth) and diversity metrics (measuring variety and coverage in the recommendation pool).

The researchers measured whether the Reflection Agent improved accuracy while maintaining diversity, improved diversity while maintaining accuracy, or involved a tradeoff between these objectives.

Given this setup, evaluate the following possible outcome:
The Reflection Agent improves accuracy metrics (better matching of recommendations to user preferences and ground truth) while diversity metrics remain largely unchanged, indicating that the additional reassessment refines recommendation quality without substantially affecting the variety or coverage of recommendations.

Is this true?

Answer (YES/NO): NO